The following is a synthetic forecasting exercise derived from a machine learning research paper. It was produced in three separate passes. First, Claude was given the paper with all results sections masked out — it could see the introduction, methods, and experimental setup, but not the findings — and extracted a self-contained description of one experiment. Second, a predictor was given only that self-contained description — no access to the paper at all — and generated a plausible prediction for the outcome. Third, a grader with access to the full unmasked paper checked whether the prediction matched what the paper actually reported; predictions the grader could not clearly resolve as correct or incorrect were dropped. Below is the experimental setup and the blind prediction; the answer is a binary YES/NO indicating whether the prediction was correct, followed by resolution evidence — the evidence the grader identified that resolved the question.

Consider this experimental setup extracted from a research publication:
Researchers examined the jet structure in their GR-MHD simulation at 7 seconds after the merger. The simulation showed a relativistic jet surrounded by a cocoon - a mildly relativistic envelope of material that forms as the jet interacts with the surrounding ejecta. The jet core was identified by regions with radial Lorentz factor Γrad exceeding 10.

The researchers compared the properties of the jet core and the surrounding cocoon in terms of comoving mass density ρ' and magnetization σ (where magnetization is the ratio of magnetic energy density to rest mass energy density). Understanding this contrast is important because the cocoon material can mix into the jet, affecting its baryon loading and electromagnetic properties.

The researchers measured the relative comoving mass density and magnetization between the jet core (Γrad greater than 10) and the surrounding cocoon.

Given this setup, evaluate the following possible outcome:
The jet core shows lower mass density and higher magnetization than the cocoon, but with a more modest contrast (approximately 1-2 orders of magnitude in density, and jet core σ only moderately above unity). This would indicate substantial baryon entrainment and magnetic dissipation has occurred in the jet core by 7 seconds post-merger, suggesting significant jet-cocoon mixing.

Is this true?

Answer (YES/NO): NO